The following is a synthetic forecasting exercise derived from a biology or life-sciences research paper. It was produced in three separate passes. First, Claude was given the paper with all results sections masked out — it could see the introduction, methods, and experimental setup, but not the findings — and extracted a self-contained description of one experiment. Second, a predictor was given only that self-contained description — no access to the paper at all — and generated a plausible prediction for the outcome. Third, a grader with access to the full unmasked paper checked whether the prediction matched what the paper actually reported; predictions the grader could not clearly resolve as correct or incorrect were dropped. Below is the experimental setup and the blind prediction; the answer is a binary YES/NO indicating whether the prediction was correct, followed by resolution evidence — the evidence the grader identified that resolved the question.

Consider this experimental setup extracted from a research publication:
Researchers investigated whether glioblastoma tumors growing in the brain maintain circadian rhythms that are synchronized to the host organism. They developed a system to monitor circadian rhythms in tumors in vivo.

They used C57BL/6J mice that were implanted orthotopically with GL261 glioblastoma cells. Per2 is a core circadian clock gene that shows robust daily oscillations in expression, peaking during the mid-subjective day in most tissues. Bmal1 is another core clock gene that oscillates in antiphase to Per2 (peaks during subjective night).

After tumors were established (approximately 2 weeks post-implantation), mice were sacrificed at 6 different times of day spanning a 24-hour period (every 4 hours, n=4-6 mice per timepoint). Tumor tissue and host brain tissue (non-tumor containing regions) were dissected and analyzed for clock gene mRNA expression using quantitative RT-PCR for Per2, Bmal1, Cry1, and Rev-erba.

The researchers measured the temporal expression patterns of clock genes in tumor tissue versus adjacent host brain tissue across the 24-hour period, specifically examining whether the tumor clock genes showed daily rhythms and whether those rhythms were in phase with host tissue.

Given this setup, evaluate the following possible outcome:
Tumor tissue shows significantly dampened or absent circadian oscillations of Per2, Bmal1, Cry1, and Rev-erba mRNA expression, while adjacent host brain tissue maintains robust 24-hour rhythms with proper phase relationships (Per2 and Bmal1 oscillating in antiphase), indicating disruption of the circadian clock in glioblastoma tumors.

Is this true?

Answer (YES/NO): NO